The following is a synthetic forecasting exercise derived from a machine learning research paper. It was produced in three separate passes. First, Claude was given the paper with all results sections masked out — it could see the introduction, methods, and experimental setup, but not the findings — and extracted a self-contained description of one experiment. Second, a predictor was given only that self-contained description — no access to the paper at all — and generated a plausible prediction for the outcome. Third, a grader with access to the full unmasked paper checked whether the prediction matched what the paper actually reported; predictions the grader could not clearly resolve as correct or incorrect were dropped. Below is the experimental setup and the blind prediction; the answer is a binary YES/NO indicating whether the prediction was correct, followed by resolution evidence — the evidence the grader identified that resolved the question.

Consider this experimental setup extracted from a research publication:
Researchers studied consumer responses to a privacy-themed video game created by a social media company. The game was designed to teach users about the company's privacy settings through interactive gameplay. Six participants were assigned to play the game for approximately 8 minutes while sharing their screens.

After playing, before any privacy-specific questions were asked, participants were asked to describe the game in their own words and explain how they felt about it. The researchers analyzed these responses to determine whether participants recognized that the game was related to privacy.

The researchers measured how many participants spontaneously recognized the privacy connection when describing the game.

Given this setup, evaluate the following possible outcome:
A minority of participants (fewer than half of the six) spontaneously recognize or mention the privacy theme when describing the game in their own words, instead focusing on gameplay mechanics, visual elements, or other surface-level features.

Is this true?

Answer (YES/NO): NO